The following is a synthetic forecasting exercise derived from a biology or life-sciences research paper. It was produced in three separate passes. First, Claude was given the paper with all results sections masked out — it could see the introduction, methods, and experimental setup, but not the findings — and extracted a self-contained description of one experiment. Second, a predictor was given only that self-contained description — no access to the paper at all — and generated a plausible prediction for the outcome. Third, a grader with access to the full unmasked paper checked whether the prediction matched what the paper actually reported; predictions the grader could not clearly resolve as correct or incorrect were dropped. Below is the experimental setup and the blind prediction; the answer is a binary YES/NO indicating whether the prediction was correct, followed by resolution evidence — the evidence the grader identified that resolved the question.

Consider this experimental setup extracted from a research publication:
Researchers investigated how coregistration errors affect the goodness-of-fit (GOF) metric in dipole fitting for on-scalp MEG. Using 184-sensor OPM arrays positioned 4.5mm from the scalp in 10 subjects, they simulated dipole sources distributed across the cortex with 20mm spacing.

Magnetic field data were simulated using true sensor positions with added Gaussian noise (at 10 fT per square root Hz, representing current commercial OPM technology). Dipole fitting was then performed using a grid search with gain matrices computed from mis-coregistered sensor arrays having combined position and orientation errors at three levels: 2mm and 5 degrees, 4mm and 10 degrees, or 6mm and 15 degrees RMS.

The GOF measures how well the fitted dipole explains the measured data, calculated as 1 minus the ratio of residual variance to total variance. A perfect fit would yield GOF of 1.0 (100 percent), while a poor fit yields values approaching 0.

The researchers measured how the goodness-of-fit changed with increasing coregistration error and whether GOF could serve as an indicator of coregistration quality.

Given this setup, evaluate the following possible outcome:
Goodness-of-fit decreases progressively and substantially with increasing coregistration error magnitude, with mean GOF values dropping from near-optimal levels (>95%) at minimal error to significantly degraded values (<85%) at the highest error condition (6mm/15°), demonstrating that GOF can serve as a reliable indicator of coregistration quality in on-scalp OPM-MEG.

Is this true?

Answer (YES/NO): NO